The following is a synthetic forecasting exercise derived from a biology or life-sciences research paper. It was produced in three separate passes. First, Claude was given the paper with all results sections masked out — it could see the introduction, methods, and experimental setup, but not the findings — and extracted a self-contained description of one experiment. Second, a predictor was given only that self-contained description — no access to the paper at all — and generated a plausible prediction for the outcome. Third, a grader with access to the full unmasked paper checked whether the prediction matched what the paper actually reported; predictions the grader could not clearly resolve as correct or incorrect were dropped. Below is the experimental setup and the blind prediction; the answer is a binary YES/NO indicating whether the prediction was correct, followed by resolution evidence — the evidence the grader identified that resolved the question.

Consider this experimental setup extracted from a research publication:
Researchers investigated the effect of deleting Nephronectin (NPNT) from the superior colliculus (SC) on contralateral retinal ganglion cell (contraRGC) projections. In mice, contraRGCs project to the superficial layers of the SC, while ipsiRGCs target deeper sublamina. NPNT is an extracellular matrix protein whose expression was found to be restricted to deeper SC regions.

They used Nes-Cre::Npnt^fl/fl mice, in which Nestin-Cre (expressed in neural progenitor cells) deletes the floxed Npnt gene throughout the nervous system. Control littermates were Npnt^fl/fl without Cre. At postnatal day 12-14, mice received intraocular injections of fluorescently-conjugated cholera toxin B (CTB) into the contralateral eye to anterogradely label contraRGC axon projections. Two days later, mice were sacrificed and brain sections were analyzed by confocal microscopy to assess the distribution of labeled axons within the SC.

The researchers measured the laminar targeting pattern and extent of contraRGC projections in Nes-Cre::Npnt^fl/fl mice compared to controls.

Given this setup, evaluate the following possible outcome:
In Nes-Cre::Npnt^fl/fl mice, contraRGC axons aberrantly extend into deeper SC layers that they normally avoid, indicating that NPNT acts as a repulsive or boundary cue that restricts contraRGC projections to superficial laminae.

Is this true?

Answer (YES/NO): NO